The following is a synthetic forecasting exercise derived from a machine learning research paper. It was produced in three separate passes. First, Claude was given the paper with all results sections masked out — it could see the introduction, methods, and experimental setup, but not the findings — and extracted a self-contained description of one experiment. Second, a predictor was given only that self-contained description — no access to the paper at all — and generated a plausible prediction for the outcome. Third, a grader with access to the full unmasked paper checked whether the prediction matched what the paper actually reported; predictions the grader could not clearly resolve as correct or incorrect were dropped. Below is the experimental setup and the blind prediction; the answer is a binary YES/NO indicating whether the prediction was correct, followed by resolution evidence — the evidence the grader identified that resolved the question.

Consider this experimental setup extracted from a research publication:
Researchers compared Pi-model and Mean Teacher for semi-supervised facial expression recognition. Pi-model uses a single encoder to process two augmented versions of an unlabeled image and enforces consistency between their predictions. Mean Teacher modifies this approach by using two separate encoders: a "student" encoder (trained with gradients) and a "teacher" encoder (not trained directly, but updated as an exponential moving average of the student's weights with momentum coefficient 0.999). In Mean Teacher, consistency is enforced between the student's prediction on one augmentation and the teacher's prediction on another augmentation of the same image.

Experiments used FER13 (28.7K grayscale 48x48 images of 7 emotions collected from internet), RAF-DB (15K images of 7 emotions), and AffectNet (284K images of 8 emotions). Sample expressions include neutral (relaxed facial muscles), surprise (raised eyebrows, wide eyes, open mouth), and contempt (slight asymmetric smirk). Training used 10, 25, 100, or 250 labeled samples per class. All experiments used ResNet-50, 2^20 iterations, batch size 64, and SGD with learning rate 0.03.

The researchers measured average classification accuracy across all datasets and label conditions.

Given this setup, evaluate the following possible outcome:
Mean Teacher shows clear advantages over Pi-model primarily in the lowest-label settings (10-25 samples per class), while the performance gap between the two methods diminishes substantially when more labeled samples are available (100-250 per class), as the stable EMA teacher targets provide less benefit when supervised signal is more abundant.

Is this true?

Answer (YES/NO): NO